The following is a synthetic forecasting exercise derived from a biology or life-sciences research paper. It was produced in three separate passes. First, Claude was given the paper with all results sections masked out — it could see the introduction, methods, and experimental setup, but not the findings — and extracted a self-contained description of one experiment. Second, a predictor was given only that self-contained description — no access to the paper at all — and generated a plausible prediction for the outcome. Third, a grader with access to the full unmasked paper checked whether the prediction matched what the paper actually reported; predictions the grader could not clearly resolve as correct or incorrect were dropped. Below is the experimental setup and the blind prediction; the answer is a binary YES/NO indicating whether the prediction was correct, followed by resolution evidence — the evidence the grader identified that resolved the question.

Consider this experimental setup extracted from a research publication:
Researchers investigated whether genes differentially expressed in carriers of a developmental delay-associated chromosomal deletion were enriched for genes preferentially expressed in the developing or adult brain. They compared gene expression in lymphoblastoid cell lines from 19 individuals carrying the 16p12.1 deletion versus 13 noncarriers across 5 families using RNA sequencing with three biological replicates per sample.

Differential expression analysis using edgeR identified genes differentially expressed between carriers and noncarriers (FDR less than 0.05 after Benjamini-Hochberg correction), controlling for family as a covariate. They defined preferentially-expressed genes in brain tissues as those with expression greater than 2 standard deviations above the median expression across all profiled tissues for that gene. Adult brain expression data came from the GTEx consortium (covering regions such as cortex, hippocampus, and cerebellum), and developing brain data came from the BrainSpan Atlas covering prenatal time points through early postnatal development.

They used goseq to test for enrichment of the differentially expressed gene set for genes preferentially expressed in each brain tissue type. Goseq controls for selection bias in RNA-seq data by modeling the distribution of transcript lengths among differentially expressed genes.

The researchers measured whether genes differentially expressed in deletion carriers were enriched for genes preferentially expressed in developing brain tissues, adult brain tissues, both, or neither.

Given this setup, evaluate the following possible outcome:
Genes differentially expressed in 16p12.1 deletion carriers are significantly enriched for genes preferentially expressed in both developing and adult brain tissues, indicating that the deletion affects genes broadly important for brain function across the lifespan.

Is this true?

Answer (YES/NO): YES